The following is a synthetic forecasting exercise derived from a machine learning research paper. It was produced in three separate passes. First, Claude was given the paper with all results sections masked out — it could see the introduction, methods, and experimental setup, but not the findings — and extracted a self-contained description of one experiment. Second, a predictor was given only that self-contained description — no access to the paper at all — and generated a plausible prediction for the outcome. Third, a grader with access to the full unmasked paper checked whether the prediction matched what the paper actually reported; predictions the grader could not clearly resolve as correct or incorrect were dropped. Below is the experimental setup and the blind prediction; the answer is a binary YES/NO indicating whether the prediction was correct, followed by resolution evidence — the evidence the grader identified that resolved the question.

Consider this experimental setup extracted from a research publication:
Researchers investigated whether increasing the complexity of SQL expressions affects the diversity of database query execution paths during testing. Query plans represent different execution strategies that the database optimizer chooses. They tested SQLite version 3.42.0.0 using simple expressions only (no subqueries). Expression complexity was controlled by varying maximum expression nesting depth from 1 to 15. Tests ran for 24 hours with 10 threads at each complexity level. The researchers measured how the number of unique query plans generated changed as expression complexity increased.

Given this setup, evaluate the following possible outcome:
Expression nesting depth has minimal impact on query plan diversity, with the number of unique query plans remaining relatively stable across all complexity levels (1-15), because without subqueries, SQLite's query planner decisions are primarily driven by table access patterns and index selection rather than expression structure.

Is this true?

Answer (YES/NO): NO